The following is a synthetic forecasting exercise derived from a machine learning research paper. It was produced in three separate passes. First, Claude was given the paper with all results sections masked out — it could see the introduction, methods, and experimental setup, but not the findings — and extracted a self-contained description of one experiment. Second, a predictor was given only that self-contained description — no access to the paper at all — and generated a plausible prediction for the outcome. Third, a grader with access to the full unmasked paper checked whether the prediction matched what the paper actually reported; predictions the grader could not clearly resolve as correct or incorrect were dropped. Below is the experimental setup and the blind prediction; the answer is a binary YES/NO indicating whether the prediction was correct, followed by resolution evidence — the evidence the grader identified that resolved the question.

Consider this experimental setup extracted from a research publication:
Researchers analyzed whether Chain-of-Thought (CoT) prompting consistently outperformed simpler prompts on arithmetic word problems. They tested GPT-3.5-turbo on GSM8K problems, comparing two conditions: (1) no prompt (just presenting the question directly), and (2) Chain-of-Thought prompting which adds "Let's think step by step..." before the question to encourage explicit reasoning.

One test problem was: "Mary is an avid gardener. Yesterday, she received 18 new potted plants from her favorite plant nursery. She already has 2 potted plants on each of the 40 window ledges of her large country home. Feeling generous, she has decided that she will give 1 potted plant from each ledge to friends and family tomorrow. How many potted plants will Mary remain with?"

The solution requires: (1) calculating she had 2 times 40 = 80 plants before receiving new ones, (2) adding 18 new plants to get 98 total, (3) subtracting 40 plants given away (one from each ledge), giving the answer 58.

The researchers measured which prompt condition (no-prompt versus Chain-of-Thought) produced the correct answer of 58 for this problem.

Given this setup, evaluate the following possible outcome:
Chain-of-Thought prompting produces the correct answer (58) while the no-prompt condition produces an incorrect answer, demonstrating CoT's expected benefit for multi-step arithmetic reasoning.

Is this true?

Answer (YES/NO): NO